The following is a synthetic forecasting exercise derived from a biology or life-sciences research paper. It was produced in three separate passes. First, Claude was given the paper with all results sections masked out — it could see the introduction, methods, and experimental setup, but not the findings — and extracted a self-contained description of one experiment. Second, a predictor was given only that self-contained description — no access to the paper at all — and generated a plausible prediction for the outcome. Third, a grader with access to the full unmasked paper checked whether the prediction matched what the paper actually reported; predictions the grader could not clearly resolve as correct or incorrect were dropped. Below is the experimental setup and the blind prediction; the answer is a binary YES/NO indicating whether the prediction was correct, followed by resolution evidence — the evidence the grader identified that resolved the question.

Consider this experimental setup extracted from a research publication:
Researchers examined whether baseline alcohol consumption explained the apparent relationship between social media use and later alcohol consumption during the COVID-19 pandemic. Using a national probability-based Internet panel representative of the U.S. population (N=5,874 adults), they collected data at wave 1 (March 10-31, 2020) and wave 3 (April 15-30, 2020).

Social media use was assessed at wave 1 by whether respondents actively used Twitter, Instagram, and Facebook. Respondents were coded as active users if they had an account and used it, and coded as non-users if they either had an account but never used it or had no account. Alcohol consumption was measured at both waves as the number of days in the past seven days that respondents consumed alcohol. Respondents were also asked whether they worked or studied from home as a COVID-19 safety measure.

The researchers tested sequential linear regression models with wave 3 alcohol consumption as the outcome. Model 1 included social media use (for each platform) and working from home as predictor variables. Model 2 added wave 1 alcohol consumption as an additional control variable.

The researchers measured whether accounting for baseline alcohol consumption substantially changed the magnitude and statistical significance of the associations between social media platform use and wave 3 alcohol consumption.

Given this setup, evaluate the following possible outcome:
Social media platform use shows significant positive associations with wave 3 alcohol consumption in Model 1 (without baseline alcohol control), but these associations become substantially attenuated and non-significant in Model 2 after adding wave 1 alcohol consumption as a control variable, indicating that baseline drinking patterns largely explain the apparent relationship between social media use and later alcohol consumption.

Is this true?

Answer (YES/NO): NO